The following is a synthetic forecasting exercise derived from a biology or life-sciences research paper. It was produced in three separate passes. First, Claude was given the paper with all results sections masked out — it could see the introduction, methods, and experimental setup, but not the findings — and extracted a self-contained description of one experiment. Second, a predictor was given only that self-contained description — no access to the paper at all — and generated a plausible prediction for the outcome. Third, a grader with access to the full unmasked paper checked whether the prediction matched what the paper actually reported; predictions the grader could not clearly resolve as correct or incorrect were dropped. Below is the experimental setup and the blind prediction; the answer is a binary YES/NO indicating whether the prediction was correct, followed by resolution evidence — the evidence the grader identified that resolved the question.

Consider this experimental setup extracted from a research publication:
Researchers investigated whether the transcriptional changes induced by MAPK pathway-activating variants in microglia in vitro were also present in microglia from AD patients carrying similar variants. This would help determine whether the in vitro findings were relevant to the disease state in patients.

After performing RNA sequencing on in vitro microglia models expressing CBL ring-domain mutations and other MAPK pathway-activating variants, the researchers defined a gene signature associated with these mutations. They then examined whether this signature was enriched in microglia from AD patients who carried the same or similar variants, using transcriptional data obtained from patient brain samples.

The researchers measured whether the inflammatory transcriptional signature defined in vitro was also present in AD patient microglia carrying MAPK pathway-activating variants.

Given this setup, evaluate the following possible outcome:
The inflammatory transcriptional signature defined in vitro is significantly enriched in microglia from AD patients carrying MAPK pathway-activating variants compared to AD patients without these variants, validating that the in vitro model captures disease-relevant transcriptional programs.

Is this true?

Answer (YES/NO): YES